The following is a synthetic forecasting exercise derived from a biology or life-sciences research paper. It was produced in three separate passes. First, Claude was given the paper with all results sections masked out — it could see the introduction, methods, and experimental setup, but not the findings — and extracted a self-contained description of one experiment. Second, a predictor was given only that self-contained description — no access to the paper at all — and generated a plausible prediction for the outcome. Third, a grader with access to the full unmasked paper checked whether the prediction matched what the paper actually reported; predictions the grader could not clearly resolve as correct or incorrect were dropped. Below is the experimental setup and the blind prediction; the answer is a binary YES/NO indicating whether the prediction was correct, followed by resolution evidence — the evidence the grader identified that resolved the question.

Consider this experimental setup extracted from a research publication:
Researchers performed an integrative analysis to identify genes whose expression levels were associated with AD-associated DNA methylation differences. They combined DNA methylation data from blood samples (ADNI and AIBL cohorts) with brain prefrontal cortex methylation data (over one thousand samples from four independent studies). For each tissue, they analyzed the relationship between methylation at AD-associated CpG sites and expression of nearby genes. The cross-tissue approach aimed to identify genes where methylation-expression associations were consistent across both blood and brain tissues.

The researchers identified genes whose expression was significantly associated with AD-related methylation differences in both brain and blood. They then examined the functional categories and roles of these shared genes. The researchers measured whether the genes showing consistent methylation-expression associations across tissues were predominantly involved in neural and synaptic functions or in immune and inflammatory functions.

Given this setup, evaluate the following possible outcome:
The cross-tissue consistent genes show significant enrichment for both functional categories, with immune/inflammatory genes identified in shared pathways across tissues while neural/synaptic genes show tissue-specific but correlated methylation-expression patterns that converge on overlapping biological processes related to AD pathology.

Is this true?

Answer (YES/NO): NO